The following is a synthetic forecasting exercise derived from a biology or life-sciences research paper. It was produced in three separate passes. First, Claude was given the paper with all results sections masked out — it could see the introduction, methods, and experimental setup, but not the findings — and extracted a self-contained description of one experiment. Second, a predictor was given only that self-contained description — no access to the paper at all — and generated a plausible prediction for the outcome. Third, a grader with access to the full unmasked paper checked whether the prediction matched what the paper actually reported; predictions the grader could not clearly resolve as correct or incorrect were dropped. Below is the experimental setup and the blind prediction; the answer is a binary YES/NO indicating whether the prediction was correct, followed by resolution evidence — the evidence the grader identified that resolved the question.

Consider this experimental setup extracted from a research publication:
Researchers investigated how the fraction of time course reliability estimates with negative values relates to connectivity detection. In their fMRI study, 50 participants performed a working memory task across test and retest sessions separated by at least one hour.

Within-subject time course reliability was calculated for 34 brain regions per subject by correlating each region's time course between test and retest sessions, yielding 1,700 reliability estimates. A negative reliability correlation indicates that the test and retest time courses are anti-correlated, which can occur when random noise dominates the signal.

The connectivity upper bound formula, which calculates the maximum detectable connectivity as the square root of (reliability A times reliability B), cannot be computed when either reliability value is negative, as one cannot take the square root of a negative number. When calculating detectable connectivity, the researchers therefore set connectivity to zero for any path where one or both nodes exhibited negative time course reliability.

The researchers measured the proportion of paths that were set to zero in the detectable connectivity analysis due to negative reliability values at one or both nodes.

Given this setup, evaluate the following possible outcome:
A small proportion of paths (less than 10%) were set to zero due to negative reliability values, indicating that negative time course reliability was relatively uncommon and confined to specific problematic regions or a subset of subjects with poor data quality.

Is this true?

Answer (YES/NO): NO